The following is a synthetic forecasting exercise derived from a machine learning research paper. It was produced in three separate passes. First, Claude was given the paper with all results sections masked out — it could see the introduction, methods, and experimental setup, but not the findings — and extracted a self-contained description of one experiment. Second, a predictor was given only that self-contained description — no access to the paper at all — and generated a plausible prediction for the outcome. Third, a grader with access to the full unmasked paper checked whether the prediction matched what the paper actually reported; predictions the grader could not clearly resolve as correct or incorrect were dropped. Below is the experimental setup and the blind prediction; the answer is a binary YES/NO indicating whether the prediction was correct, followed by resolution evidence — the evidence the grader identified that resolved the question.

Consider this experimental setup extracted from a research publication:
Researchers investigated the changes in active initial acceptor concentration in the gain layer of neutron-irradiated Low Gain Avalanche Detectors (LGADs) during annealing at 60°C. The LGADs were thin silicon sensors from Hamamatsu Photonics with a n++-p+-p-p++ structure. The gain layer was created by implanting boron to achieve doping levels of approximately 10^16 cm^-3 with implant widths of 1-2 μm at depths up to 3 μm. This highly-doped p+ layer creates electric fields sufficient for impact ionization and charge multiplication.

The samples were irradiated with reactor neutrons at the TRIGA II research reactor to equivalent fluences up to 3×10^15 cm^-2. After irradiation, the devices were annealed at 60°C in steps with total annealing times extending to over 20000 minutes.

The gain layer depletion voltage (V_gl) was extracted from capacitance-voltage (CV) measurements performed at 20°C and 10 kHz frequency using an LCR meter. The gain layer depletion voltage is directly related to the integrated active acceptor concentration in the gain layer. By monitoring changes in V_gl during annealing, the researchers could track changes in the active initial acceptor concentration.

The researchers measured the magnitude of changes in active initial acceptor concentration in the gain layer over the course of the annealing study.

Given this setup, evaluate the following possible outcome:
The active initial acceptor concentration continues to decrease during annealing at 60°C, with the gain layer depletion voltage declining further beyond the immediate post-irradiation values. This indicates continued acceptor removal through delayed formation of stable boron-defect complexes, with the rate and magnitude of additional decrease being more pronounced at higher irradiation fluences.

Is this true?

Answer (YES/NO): YES